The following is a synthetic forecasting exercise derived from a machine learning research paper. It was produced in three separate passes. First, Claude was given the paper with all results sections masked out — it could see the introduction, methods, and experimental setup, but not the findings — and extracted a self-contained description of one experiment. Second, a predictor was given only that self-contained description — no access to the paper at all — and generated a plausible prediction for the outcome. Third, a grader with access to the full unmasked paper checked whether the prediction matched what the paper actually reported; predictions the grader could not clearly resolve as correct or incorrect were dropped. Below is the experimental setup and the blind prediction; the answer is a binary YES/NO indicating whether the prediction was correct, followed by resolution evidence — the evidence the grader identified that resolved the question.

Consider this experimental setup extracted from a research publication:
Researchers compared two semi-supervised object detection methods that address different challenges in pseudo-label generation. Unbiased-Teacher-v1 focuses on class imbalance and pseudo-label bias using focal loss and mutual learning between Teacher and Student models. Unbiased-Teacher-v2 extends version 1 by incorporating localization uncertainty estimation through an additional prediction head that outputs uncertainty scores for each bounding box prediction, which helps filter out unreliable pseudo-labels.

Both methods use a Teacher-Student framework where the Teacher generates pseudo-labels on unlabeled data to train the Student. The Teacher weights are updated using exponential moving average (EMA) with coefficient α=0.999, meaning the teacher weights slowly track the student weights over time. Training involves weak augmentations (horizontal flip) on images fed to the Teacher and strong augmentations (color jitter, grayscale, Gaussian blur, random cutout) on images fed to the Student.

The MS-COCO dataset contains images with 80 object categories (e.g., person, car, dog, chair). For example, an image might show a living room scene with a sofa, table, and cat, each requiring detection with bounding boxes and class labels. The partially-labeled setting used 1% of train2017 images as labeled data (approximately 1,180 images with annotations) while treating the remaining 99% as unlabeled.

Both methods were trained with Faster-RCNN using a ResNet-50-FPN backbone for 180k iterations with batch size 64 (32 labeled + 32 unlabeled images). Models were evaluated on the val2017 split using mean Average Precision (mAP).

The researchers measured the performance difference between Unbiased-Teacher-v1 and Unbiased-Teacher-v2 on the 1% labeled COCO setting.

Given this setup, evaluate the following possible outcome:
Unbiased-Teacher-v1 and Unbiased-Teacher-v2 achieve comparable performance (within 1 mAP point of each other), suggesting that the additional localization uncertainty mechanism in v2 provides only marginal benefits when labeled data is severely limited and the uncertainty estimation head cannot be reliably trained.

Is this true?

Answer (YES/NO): NO